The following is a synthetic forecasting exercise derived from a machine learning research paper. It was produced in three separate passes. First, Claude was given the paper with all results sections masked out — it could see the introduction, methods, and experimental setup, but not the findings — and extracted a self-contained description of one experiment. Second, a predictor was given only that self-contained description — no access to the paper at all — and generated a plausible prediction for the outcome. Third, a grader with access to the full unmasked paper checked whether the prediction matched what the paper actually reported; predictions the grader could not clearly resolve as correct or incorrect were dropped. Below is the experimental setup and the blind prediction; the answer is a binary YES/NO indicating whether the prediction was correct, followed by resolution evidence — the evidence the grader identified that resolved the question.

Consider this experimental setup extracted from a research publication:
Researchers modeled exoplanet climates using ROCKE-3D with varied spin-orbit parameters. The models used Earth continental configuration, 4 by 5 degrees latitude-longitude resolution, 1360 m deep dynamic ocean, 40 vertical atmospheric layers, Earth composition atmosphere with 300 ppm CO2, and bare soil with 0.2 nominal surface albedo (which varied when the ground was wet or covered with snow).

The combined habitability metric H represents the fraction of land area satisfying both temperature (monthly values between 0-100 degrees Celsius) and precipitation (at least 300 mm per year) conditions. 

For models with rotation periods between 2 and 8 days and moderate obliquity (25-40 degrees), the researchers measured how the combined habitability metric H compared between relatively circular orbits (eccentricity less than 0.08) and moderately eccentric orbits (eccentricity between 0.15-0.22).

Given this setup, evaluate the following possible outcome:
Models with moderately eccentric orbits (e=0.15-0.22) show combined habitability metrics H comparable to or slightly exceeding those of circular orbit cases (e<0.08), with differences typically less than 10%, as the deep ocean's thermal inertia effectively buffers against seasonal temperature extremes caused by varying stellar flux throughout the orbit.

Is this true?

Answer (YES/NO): YES